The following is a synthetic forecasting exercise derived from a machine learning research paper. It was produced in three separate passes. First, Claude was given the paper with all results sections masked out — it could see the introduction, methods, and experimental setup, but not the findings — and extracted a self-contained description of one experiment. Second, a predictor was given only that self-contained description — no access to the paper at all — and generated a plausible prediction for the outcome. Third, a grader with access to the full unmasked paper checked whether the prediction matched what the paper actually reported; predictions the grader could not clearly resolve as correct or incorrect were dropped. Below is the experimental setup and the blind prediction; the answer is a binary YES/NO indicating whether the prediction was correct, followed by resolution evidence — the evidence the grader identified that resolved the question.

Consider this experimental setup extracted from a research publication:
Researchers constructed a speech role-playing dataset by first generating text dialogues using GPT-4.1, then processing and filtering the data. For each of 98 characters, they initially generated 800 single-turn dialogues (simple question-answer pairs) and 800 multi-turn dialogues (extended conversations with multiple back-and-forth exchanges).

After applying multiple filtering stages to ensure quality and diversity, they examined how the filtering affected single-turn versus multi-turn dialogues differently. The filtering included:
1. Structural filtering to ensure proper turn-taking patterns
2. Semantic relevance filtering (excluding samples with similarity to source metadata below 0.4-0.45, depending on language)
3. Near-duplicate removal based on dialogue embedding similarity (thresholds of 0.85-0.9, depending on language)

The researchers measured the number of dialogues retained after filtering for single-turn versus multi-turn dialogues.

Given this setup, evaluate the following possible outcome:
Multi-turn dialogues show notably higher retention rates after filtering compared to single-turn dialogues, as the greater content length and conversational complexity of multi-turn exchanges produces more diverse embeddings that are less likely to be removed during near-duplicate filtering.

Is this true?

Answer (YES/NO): YES